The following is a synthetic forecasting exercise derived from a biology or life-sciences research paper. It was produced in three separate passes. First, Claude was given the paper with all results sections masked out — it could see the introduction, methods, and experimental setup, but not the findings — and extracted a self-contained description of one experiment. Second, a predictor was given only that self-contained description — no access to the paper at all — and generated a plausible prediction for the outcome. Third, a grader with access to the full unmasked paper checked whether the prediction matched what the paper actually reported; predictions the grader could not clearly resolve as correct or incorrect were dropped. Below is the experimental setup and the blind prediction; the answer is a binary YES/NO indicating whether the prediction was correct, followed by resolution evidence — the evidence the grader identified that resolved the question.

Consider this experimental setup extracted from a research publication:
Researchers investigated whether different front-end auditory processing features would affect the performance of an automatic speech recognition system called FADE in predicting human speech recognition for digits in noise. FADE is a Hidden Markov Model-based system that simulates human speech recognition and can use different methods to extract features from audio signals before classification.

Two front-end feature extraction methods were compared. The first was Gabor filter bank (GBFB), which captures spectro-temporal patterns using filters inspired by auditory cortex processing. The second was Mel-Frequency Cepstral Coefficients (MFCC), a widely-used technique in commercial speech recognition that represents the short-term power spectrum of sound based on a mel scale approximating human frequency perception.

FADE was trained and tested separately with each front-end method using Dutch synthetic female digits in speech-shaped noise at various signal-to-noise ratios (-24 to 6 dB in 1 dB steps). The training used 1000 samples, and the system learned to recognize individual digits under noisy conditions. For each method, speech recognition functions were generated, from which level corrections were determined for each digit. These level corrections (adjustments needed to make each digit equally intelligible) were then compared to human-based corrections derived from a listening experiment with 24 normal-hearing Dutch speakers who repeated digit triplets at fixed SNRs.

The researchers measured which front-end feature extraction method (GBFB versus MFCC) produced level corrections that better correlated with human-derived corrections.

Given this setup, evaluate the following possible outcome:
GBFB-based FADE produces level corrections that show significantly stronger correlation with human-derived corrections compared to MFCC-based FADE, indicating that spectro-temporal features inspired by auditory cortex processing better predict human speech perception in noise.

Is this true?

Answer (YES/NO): NO